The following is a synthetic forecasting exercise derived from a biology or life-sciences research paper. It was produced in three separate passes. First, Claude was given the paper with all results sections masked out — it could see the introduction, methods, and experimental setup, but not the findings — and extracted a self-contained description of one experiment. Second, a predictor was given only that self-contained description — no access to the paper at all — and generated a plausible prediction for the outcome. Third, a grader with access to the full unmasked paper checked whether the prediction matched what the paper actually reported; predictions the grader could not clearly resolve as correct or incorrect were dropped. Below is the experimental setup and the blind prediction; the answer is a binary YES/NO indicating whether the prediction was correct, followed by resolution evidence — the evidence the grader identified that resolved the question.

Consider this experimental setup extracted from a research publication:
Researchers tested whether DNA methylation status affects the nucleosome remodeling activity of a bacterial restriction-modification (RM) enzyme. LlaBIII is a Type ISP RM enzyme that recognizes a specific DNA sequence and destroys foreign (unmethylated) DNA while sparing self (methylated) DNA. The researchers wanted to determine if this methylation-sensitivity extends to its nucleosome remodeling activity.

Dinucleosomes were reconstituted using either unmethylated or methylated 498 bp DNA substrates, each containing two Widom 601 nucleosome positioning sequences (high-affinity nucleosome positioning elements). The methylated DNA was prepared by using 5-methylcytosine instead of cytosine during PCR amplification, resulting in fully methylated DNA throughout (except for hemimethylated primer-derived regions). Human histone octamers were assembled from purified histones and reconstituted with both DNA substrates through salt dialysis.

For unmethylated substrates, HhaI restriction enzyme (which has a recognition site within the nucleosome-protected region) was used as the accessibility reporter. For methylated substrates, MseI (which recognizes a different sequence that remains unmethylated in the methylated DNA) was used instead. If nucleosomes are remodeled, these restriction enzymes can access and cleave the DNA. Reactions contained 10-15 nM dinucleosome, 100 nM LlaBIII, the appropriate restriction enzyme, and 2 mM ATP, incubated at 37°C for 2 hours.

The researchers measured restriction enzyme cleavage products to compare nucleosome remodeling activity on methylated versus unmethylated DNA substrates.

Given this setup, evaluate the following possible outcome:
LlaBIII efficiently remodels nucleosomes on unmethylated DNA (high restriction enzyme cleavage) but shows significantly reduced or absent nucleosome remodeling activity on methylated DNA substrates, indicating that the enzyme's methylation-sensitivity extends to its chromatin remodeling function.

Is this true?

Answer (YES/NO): NO